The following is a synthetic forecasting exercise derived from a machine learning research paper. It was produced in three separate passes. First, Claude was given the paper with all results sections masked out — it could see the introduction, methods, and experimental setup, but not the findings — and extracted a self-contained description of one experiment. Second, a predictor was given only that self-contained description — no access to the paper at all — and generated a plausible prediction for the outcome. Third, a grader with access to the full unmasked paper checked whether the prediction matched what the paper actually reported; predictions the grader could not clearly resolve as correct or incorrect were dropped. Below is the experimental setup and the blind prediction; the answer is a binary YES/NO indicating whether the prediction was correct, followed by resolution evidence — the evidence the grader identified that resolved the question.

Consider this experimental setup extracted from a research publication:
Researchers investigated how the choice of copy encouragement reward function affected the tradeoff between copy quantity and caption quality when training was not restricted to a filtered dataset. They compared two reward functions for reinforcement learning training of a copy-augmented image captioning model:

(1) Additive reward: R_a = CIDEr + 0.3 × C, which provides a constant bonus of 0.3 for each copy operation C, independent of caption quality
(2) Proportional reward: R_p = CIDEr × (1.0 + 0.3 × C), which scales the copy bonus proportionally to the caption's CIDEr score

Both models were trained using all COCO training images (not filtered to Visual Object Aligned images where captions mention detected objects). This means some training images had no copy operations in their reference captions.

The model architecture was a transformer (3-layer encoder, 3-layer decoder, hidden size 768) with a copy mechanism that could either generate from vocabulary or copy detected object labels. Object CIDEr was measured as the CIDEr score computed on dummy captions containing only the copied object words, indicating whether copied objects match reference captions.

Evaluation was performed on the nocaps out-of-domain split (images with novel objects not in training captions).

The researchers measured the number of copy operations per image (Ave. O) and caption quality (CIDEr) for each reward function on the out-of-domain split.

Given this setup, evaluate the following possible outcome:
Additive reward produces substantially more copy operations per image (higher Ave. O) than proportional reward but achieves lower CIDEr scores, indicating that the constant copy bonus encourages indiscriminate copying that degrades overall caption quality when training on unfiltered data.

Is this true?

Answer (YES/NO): NO